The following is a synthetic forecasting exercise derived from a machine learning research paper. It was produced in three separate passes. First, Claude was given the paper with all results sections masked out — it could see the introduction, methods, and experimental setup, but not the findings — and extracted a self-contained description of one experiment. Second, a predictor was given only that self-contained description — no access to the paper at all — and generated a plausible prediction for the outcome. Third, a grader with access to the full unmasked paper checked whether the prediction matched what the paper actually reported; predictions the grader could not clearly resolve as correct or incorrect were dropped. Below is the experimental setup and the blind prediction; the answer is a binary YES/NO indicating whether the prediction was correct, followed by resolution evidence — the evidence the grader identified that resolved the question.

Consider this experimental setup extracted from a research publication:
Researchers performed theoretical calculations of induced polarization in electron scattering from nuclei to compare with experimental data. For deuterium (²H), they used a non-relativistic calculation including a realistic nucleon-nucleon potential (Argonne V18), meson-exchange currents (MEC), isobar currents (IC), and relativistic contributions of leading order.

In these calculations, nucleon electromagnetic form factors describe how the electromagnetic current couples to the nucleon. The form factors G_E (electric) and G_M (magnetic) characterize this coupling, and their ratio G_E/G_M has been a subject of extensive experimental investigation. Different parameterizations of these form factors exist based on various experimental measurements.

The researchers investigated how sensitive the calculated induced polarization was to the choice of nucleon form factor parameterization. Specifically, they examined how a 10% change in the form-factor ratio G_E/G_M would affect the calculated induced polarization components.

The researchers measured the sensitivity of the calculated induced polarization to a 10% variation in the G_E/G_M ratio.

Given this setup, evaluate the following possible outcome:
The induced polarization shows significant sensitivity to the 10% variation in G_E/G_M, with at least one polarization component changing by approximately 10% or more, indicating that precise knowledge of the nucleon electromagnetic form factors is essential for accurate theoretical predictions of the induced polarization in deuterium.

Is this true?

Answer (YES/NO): NO